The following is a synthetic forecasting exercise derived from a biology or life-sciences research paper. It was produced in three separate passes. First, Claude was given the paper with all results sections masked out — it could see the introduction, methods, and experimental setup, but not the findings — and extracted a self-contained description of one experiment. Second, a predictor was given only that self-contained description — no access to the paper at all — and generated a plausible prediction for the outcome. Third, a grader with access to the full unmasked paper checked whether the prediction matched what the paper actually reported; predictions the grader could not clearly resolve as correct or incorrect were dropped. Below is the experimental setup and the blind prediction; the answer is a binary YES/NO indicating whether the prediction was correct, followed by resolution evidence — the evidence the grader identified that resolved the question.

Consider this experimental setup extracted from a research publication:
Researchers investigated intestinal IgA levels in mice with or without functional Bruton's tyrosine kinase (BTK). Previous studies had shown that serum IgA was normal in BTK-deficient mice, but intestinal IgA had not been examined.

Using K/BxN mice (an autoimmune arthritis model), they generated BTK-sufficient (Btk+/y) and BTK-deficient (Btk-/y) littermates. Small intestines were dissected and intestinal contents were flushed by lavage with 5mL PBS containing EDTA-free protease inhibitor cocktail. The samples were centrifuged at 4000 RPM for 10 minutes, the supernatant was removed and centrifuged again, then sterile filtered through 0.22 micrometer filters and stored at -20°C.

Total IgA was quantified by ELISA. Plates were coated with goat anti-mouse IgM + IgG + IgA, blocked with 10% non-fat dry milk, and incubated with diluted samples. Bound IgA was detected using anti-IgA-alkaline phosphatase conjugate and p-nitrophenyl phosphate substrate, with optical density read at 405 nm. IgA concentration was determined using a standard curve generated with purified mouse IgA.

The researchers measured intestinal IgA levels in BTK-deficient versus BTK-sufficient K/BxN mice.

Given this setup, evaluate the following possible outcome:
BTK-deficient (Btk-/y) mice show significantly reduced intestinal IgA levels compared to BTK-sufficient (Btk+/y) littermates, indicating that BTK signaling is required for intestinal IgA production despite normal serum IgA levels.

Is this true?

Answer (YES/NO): YES